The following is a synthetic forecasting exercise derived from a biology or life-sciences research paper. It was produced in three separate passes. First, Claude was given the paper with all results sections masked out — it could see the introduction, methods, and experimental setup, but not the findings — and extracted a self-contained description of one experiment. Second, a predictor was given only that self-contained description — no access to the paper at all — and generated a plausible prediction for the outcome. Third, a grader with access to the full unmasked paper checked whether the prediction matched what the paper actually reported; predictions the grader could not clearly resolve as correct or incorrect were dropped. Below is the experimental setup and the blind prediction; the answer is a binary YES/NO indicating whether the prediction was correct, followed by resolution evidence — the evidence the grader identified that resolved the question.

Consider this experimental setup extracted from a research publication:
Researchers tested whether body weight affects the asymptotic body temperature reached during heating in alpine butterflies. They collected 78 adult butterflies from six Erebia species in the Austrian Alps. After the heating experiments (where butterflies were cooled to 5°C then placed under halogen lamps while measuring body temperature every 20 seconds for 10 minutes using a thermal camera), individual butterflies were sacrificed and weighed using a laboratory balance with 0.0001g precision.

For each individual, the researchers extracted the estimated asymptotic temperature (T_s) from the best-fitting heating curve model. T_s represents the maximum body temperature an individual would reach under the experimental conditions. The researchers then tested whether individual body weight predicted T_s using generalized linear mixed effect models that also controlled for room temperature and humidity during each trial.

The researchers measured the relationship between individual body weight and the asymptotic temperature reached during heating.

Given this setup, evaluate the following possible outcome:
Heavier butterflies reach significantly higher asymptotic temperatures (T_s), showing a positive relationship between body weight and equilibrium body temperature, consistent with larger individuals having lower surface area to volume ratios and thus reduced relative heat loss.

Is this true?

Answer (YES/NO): NO